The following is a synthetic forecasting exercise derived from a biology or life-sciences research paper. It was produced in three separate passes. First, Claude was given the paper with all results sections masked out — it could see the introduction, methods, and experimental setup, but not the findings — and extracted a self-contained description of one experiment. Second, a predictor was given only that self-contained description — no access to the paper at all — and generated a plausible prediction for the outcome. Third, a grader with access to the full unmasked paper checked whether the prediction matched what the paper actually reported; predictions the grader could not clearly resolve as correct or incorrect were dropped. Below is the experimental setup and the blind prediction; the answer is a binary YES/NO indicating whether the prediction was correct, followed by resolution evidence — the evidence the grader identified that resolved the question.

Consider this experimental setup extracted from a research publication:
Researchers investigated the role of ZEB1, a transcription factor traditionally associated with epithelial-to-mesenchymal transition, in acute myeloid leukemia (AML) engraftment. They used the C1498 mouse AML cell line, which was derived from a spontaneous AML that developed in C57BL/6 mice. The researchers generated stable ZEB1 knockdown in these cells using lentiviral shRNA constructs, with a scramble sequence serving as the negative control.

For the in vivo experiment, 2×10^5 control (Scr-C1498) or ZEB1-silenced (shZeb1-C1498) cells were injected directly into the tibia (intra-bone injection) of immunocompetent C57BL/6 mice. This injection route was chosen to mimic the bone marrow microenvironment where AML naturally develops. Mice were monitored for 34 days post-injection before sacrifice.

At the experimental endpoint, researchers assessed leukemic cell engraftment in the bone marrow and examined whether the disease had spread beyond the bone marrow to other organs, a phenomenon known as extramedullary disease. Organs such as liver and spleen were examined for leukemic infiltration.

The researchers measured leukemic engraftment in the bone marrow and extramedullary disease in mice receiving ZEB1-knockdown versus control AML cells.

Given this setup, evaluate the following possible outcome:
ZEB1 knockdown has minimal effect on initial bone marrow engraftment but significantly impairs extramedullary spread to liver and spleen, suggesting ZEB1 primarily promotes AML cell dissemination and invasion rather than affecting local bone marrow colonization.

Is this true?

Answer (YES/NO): NO